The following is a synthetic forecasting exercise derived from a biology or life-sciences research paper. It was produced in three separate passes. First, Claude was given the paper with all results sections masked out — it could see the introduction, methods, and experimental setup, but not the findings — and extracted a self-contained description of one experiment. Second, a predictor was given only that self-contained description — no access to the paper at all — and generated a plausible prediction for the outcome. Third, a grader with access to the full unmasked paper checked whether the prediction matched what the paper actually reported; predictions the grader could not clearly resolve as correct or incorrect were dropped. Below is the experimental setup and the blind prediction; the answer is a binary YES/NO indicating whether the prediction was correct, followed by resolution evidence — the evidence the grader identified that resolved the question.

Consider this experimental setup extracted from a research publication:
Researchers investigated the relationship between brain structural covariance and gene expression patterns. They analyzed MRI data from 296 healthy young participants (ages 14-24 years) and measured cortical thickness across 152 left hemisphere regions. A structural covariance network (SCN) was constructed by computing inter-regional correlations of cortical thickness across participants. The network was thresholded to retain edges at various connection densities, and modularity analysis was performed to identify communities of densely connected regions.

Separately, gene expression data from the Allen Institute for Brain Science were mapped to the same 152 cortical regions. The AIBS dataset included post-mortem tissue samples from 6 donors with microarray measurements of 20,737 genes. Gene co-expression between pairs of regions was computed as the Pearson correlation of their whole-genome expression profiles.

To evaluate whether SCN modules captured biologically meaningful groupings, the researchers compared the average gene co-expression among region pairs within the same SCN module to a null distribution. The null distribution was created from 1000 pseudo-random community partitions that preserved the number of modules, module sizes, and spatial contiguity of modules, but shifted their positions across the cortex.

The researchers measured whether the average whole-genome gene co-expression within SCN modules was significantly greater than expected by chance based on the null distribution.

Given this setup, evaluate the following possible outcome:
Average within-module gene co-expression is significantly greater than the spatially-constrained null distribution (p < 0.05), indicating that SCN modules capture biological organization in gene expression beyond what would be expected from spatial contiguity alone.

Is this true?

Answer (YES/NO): YES